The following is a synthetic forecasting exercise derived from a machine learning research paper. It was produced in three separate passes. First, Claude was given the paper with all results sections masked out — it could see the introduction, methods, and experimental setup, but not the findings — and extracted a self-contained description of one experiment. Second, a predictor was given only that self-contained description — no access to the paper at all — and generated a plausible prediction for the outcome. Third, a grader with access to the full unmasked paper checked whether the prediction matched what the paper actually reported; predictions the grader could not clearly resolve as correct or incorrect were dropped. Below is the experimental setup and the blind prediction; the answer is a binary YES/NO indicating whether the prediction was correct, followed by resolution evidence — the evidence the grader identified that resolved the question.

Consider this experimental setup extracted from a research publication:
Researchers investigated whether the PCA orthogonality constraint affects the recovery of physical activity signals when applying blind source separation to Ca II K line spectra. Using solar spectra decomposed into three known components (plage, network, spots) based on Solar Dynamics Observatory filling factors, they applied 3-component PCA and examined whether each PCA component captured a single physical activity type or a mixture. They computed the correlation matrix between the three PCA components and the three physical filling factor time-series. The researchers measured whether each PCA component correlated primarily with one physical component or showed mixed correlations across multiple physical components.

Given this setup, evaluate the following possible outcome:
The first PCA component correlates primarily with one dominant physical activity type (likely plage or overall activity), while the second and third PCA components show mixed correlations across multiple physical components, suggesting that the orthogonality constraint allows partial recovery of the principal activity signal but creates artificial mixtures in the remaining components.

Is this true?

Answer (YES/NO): YES